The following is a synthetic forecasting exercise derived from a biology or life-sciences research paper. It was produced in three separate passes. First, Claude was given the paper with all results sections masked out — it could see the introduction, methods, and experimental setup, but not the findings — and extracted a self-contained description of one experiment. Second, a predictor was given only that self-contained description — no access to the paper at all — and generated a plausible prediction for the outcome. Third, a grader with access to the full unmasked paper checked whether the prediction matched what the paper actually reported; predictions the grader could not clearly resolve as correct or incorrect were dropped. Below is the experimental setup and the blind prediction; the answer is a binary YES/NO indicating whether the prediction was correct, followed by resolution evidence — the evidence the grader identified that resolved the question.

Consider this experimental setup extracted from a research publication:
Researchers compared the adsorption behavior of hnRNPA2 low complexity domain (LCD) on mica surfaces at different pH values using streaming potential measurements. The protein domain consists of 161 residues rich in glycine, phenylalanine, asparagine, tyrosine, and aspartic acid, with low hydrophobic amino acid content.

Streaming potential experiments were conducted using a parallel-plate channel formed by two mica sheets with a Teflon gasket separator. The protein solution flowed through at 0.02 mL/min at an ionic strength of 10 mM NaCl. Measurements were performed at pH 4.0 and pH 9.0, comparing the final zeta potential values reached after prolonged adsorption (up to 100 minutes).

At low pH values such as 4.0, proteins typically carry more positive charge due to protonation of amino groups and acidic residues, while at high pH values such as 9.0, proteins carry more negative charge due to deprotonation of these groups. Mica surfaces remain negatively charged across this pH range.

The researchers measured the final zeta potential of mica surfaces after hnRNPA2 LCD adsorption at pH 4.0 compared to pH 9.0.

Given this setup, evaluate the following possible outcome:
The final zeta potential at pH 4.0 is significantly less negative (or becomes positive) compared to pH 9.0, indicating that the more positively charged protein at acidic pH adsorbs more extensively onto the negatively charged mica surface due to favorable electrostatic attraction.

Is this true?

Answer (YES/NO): YES